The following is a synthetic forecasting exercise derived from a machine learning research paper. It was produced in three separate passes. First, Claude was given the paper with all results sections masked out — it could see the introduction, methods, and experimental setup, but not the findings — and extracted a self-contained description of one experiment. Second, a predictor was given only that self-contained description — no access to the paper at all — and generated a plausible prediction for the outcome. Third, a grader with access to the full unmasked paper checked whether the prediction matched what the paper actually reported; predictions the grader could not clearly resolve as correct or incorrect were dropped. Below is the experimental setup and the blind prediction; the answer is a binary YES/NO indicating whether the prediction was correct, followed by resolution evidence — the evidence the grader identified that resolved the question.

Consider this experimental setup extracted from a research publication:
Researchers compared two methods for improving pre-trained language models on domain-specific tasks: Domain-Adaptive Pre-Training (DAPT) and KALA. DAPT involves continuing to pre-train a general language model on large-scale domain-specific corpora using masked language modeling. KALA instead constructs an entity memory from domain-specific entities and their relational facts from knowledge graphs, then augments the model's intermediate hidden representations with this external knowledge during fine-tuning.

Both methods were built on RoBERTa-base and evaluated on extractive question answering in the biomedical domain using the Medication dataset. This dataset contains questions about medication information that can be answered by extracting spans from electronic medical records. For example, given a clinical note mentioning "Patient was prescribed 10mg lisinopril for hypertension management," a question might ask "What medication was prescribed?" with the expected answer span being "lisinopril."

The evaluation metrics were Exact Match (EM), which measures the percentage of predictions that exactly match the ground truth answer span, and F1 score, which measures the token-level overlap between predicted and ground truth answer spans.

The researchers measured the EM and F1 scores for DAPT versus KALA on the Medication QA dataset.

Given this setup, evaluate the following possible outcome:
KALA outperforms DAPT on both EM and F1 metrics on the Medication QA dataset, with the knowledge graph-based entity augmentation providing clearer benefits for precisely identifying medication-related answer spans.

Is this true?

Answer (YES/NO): NO